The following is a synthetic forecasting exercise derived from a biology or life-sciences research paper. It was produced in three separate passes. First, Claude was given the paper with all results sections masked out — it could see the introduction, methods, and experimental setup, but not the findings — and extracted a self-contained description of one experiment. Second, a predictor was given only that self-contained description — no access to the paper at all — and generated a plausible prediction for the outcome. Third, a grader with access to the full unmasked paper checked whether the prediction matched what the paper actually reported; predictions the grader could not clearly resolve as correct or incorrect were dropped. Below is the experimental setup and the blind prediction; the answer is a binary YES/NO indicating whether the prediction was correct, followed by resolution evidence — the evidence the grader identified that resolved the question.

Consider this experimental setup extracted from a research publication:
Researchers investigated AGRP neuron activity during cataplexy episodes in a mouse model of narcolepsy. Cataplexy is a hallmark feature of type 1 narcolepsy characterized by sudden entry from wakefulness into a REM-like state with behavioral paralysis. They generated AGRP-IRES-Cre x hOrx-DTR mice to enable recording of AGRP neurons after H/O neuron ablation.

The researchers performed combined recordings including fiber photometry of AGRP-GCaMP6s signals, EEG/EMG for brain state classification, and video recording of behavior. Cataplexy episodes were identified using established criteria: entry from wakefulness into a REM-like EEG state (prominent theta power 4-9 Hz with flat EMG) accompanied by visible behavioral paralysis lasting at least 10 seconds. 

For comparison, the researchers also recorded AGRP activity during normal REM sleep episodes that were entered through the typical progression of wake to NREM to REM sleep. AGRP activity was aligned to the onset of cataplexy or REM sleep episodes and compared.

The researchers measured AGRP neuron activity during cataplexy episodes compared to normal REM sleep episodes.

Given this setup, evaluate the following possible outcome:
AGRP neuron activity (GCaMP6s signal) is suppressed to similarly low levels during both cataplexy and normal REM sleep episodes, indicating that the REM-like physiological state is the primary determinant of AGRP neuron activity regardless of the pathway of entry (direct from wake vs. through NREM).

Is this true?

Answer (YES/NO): NO